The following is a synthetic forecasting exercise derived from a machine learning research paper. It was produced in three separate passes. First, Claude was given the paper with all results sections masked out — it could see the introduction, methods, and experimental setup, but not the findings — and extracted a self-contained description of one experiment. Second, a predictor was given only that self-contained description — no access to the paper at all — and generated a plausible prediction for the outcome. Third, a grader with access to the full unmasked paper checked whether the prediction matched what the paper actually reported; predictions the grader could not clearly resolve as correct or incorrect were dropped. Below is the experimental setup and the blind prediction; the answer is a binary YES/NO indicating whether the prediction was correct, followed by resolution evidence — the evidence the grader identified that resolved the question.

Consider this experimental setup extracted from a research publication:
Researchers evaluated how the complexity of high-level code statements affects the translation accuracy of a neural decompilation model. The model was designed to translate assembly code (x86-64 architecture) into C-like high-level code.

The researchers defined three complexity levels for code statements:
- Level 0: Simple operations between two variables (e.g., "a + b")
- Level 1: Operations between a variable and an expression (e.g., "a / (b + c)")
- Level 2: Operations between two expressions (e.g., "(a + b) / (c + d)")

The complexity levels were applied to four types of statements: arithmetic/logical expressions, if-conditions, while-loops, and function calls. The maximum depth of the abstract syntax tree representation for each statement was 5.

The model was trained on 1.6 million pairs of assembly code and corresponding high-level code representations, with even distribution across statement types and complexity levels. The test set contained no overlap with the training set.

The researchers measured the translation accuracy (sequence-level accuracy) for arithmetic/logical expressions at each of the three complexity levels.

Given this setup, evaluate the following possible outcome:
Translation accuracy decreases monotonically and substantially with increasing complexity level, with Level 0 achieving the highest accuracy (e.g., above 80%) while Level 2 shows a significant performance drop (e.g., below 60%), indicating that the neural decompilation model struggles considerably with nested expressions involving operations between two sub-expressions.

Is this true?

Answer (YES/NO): NO